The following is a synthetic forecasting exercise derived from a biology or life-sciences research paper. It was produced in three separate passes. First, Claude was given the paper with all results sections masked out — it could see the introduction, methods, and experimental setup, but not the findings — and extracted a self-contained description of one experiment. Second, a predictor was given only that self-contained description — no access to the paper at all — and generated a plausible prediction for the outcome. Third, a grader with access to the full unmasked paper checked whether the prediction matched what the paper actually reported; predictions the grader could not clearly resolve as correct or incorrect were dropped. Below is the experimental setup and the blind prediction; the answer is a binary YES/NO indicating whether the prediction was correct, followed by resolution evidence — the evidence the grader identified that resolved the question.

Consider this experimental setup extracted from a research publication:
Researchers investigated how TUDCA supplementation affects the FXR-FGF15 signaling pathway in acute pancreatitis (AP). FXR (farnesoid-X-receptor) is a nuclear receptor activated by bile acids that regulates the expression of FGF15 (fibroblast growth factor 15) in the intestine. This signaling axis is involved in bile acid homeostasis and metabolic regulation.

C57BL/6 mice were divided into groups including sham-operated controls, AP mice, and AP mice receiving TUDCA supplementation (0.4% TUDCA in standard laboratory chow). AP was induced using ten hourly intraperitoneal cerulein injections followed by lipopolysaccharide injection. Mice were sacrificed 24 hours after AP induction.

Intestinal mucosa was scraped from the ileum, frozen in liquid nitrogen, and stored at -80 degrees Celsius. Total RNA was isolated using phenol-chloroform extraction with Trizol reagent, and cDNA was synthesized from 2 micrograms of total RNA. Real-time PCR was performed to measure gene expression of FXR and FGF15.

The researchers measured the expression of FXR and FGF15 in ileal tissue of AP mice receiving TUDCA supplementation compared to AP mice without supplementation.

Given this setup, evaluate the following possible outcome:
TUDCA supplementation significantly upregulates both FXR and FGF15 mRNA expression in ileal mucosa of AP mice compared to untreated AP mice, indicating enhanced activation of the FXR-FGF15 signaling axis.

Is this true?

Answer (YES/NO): NO